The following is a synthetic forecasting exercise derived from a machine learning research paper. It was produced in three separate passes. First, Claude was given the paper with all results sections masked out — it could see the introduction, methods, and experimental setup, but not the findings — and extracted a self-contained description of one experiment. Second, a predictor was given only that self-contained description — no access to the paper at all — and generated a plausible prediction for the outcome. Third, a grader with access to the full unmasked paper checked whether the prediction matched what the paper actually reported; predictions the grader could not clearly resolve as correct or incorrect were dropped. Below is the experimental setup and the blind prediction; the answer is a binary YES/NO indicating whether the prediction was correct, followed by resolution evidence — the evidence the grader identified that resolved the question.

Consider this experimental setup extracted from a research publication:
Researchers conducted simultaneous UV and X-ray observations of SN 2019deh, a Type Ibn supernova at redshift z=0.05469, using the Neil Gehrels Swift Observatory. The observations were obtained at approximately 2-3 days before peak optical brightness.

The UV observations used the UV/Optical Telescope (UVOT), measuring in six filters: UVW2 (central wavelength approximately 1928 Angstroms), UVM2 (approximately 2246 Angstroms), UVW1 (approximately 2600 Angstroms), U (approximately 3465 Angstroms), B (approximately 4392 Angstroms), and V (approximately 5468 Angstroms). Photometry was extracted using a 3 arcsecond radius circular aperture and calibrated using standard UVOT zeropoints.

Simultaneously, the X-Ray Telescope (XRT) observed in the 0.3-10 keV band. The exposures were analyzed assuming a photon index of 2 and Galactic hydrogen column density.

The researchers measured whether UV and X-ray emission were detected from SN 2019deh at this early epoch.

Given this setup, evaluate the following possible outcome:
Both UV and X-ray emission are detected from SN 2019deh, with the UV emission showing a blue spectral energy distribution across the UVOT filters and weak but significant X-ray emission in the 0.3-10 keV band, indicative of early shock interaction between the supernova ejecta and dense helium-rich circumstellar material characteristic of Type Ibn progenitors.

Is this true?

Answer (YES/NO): NO